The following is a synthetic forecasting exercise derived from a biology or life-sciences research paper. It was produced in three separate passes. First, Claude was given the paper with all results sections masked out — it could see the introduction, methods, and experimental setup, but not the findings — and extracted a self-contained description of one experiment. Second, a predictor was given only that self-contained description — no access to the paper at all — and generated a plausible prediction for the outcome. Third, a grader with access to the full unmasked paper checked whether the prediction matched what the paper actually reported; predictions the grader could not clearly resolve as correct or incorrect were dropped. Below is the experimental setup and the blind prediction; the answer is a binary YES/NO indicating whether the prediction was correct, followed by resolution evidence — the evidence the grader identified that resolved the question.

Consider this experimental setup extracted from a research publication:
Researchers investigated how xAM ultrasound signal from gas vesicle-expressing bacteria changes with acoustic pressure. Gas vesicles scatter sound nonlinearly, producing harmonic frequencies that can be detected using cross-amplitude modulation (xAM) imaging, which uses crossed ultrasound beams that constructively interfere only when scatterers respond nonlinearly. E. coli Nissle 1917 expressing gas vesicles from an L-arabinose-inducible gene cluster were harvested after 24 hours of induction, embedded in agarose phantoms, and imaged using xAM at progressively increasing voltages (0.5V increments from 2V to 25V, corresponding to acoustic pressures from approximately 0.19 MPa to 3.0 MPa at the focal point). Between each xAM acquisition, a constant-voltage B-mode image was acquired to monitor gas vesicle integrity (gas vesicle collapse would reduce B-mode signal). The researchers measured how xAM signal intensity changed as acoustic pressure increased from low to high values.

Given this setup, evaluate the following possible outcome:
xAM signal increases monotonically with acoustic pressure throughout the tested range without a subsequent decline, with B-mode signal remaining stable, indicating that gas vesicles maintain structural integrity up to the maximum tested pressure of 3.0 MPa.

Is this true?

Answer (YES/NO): NO